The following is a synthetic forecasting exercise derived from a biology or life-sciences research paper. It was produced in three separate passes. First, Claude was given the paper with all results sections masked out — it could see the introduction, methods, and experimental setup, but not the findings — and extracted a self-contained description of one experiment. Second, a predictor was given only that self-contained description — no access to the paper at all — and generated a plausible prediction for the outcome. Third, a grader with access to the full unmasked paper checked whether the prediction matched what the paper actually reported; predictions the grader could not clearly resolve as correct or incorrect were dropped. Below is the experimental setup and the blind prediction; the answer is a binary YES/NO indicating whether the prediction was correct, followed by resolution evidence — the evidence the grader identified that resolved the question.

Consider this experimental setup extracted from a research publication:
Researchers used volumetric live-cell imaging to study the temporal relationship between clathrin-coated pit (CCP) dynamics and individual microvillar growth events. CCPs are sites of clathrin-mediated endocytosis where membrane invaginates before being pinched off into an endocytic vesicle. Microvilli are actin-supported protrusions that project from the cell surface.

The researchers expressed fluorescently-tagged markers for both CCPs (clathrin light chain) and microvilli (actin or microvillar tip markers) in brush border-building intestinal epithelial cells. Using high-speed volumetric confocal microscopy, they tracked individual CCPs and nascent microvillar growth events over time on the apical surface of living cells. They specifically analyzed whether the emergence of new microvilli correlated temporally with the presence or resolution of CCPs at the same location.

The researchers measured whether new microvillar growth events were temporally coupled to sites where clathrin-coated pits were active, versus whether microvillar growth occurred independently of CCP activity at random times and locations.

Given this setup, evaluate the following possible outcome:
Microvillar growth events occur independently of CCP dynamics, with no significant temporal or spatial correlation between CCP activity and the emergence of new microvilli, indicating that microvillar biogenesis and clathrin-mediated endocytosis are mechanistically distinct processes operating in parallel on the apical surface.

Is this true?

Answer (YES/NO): NO